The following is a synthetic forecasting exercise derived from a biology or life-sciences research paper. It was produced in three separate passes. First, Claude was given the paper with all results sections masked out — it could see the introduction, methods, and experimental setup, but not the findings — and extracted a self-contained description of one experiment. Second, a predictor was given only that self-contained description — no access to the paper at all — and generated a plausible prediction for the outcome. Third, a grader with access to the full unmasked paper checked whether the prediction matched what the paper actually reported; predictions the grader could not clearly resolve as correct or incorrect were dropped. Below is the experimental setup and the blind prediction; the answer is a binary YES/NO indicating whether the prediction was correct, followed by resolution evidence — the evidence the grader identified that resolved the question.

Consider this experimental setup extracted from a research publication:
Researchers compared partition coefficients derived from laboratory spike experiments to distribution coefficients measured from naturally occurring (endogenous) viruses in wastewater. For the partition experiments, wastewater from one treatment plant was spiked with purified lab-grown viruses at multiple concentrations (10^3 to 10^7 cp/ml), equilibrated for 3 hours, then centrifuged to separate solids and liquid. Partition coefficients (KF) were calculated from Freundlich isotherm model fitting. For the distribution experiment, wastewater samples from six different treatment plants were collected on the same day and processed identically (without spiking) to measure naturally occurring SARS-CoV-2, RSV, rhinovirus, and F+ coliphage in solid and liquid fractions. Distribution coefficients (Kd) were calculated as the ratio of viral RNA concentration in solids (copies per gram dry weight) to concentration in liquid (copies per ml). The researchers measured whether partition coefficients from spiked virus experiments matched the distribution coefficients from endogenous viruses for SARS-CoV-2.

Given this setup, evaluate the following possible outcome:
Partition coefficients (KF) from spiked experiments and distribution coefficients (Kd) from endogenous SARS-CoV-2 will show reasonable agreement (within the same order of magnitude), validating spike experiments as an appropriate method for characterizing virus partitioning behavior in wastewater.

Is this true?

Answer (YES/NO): NO